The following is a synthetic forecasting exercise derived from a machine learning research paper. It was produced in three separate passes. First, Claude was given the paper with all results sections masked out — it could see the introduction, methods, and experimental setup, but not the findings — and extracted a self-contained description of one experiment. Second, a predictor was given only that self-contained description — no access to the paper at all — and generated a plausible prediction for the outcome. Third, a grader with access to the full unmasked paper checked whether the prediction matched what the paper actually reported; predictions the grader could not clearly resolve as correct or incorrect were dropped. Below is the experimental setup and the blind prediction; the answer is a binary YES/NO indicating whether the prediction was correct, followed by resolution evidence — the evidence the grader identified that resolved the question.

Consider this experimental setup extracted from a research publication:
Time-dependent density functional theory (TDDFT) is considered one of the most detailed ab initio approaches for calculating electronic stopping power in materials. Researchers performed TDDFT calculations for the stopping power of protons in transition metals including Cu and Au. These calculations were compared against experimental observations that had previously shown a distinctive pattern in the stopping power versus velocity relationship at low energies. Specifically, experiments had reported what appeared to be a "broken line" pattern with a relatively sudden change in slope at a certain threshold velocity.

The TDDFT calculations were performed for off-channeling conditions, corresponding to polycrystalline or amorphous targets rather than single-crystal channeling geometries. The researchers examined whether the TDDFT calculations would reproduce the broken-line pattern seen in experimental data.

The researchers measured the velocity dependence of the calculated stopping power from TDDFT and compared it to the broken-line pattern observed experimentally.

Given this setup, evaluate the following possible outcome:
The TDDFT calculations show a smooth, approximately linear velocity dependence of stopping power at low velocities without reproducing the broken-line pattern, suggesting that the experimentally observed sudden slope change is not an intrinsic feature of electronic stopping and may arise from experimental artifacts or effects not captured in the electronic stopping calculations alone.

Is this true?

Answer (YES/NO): YES